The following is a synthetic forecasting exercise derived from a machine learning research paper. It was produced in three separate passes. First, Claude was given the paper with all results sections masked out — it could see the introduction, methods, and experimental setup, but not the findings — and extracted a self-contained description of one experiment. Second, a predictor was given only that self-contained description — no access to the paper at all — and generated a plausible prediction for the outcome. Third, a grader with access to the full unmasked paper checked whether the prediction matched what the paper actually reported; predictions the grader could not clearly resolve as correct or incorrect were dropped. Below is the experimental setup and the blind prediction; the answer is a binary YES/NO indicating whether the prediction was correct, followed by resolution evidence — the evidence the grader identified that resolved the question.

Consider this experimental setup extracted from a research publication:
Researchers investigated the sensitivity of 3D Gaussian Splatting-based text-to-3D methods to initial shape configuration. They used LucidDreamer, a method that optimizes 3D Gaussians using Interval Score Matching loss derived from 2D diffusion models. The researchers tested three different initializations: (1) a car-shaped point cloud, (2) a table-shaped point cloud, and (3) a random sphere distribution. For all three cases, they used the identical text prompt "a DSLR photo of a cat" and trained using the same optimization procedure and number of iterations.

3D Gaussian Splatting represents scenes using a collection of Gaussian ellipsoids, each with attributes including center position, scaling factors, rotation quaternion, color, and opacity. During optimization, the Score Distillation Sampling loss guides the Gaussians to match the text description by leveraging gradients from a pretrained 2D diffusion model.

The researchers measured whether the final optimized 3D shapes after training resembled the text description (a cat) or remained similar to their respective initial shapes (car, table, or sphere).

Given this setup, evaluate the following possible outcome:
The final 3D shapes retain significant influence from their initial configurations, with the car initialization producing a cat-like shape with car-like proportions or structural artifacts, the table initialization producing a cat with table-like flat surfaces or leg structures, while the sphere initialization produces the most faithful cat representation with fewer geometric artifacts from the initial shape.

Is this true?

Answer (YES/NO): NO